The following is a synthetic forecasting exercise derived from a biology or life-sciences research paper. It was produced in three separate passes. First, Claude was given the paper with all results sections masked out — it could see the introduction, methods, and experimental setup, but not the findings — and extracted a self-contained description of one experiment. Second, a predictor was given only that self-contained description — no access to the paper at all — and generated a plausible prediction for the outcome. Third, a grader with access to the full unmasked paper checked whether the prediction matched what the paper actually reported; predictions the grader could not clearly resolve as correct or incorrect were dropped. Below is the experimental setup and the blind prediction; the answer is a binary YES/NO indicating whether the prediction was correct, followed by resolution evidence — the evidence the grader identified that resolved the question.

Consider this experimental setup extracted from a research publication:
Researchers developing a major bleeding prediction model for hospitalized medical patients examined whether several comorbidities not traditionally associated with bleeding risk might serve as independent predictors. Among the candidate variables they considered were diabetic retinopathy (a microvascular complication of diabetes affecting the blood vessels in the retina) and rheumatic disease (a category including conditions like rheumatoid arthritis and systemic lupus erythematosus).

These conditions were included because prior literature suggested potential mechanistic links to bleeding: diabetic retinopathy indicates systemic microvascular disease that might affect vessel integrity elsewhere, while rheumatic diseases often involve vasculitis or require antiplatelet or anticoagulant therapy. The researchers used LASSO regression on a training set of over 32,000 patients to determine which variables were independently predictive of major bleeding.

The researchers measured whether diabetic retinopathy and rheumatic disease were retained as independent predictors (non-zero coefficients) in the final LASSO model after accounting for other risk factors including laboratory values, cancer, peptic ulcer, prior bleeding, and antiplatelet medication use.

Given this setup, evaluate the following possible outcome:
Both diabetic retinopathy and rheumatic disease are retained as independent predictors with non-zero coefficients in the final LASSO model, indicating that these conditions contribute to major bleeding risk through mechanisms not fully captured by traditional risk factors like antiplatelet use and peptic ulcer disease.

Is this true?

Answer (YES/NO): NO